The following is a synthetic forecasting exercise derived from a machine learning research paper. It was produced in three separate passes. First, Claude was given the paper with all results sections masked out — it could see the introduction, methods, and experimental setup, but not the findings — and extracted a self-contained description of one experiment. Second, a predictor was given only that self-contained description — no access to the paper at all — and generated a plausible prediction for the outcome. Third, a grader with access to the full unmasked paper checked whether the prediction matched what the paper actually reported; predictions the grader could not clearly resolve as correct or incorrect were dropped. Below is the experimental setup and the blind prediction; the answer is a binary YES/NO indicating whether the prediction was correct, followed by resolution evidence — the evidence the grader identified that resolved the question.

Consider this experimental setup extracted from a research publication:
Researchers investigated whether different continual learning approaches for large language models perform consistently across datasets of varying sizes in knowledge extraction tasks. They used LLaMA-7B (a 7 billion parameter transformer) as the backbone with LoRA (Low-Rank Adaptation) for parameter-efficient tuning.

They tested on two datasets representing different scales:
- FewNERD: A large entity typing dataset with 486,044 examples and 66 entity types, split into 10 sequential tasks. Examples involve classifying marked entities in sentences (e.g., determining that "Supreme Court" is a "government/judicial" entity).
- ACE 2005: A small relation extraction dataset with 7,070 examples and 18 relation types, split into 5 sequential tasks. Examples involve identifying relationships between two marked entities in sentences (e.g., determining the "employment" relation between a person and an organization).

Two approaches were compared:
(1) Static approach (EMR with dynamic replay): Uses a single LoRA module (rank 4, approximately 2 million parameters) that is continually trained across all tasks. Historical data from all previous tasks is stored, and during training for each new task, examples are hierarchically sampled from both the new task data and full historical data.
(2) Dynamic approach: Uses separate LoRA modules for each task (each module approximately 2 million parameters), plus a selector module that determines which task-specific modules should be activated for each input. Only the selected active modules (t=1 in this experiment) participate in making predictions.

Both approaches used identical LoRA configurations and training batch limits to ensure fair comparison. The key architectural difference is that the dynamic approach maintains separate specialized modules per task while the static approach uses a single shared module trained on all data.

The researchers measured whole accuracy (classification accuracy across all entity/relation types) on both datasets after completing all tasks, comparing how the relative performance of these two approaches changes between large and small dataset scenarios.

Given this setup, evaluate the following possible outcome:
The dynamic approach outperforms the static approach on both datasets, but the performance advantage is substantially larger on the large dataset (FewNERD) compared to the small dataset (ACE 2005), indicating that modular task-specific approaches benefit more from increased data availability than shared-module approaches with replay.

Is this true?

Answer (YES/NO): YES